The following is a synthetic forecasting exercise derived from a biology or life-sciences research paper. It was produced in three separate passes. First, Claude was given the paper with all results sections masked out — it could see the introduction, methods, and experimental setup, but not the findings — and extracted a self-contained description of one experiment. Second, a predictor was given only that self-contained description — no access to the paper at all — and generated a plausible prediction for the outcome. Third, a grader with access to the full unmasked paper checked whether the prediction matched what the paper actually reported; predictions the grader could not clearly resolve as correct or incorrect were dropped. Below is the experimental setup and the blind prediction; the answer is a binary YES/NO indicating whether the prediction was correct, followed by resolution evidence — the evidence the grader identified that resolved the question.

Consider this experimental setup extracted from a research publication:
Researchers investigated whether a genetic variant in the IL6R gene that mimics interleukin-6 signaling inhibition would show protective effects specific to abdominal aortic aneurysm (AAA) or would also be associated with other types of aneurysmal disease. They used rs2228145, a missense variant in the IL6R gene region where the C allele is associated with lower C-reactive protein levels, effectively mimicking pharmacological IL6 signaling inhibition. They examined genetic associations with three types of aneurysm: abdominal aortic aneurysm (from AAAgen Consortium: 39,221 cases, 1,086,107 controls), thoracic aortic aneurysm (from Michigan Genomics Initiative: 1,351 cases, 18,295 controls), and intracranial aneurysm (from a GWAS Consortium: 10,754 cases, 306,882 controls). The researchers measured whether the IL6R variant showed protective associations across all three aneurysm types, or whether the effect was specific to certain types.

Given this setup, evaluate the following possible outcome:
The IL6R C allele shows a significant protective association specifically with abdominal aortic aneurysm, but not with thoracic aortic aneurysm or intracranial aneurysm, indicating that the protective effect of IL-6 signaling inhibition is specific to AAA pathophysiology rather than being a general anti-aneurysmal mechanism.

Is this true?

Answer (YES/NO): YES